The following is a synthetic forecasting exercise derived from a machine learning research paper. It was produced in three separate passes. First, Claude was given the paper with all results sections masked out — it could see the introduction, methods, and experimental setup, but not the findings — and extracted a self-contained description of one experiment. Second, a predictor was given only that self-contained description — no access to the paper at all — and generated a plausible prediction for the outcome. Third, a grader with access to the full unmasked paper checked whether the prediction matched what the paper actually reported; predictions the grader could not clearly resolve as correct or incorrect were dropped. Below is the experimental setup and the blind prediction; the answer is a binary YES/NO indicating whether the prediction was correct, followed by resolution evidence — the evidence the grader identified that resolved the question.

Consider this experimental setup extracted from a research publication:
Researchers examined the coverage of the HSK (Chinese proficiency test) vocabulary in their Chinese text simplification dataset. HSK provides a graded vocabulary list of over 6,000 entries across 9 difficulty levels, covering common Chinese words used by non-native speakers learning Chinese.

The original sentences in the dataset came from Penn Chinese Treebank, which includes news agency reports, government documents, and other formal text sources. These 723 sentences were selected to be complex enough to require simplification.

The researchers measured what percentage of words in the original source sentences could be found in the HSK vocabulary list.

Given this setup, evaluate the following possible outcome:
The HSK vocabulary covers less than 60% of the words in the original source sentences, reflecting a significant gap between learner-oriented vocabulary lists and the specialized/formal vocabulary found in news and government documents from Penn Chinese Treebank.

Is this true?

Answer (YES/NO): NO